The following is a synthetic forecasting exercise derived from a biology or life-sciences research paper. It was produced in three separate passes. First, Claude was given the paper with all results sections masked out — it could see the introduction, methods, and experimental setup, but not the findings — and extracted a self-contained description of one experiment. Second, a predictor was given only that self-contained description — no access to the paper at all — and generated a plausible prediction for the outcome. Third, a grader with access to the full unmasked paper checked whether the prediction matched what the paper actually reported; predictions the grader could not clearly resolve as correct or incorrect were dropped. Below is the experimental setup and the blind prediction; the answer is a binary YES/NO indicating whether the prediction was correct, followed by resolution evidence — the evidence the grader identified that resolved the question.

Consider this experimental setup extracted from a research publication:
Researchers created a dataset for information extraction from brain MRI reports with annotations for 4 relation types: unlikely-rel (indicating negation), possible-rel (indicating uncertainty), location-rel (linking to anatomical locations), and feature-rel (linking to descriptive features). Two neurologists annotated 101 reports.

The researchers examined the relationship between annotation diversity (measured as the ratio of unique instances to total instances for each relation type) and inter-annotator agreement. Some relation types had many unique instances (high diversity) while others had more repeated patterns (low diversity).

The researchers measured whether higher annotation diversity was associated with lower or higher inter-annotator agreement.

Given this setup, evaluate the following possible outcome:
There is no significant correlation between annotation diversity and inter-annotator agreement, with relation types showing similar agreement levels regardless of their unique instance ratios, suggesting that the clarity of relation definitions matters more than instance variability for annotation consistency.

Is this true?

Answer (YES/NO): NO